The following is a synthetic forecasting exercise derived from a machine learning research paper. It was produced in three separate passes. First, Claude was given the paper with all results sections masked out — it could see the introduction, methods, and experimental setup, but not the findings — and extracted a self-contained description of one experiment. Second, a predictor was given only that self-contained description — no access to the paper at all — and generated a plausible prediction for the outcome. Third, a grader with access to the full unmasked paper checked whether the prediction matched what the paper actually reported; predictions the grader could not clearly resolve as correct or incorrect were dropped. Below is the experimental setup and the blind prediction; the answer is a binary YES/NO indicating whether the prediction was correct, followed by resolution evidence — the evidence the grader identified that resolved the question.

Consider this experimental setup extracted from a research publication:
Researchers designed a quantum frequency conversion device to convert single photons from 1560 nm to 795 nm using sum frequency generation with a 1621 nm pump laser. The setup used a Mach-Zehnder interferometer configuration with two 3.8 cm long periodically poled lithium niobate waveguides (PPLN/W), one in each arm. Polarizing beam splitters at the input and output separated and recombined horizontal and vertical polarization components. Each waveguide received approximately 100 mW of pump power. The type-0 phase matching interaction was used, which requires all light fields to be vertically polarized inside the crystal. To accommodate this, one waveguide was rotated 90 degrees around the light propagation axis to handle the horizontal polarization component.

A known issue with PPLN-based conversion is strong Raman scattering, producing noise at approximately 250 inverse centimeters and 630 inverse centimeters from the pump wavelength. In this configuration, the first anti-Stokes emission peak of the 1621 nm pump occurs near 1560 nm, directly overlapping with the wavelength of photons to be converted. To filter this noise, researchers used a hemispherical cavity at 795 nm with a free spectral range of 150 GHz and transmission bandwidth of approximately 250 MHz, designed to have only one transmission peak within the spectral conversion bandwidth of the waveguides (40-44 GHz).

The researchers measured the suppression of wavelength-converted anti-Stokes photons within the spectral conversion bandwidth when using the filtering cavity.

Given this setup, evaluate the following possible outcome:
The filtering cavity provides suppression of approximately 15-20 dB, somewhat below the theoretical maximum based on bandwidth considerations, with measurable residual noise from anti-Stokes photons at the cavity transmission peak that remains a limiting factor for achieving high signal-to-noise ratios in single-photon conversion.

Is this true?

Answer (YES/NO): NO